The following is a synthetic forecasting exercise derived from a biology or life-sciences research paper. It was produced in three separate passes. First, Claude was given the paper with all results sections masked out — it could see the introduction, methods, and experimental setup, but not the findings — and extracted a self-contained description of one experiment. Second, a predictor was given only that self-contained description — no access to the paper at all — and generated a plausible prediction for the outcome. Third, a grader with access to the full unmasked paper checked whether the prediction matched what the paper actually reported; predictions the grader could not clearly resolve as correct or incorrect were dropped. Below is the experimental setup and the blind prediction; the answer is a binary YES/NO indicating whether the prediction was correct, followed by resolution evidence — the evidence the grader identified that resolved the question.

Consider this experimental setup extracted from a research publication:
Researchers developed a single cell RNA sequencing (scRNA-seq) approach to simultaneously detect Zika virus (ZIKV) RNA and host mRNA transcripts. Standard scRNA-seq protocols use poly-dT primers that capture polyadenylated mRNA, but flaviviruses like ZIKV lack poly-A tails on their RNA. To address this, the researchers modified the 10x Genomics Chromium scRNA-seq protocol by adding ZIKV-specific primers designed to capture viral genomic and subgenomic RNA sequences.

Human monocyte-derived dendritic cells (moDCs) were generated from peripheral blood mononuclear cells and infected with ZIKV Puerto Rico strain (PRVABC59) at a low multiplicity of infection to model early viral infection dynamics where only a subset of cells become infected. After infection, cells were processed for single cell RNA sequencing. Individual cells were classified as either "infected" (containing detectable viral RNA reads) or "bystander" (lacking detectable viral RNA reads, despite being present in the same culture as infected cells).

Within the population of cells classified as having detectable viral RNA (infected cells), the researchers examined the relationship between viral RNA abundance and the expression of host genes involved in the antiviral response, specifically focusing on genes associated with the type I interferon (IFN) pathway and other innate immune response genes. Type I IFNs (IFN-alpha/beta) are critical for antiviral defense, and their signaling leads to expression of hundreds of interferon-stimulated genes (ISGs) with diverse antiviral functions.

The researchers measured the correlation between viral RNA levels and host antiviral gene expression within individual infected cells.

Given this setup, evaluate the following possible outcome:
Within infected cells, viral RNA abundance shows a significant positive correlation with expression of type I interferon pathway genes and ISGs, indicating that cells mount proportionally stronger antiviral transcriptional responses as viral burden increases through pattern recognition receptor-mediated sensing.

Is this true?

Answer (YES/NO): NO